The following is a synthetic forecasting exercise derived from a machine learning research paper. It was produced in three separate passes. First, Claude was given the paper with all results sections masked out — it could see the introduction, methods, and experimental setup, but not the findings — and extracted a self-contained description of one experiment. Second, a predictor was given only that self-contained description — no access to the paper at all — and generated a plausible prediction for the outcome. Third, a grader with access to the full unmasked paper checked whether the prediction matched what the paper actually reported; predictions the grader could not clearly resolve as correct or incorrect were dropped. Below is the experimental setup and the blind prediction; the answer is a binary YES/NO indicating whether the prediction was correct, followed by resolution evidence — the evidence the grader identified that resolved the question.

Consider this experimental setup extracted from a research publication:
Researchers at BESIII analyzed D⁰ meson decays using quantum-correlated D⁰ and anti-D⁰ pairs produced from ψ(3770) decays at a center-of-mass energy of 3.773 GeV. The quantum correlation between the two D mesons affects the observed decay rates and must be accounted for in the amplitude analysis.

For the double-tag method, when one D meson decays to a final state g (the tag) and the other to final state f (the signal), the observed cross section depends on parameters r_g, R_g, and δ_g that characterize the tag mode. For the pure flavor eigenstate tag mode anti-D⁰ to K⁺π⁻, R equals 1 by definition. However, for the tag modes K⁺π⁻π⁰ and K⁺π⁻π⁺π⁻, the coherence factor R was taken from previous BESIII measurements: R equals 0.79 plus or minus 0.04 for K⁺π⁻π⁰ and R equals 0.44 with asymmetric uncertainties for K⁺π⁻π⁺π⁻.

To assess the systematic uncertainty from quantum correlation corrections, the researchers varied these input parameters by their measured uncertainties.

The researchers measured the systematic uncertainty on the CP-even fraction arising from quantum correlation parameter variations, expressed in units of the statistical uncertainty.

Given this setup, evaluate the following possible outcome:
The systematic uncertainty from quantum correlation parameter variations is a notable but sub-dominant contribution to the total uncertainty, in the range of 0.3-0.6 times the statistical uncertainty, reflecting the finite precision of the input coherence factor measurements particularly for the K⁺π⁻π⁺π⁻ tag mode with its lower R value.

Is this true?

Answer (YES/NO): NO